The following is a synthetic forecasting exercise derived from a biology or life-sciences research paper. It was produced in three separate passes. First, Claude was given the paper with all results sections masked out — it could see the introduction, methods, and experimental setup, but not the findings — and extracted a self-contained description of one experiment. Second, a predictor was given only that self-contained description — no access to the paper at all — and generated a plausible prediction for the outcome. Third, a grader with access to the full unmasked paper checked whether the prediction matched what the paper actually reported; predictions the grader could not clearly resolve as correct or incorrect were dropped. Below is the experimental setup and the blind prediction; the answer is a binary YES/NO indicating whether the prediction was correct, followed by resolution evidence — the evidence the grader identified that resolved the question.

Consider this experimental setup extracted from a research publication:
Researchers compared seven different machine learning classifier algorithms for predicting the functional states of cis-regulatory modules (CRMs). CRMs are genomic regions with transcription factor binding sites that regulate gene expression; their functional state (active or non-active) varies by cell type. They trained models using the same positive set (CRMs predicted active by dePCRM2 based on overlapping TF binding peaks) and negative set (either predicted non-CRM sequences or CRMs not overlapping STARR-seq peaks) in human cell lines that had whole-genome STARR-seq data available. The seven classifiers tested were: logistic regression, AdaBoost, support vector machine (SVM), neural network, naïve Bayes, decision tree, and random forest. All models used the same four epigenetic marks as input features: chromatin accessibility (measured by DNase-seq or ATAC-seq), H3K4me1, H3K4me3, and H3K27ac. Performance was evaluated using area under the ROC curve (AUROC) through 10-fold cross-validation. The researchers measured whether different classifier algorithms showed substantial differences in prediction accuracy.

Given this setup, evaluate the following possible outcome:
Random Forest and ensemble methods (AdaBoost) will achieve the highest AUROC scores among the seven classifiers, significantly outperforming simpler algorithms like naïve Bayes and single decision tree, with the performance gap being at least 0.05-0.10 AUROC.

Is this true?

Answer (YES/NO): NO